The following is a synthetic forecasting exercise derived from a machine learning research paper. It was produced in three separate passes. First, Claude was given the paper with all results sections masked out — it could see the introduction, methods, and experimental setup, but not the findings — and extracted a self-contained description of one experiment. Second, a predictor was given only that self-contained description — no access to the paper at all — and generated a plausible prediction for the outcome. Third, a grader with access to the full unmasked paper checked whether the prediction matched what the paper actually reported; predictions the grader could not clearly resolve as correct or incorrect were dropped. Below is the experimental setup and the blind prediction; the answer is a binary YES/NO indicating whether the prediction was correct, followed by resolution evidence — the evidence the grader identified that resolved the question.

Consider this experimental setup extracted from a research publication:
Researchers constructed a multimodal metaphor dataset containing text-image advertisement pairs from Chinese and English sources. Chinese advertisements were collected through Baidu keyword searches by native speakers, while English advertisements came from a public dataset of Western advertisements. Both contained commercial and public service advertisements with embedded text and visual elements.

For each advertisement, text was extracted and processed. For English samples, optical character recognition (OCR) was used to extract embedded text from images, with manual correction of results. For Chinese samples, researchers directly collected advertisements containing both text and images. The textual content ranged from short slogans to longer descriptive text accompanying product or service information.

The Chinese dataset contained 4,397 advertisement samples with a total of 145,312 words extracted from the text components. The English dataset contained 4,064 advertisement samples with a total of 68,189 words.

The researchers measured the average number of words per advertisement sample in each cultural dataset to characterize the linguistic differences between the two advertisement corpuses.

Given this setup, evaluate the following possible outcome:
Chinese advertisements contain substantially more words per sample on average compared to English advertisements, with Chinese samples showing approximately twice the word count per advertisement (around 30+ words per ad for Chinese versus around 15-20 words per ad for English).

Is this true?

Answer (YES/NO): YES